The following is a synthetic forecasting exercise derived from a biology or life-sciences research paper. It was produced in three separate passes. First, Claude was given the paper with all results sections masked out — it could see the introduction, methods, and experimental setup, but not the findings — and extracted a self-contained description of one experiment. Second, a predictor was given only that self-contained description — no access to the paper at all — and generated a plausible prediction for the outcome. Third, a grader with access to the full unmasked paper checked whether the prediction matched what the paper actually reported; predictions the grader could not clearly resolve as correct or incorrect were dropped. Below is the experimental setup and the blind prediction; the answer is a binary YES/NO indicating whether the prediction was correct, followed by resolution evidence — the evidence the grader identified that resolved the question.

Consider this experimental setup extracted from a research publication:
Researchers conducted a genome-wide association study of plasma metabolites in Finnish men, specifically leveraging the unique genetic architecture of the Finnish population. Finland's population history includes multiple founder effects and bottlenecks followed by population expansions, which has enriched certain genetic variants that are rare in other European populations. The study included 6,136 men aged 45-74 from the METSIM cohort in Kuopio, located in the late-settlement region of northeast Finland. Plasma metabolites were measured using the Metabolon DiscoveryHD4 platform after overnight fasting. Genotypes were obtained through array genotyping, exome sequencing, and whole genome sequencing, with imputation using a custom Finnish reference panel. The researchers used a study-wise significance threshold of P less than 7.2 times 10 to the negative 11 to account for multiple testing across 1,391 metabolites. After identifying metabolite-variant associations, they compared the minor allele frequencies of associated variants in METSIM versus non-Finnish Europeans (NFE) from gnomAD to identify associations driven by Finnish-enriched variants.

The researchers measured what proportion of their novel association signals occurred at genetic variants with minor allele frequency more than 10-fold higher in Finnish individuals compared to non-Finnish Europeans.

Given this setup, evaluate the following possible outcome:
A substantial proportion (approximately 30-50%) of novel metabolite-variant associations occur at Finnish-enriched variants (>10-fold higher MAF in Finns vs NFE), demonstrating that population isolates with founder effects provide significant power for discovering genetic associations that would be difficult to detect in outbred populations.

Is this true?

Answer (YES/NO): NO